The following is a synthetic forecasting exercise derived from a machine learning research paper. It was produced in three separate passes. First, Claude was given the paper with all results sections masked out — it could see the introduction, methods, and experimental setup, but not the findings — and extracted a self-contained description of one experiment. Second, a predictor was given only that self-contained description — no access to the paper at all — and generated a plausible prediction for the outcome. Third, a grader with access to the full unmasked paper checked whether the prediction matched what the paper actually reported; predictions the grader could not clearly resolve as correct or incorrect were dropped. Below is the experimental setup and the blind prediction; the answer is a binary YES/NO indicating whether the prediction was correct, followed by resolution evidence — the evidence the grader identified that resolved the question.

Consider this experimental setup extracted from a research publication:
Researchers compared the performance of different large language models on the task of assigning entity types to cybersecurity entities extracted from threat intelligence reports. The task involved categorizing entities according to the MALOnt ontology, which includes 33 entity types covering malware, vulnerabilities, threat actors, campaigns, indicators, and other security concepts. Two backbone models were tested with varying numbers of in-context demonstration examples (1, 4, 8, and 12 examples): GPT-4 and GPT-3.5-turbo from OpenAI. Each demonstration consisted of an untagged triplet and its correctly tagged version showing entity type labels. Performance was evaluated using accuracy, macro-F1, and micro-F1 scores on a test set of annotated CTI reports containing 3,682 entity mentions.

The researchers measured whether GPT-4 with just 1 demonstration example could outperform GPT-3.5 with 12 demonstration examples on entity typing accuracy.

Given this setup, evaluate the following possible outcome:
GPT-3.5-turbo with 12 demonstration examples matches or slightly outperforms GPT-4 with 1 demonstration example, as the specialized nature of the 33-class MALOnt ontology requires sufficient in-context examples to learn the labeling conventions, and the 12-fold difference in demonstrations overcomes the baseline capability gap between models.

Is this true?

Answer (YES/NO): NO